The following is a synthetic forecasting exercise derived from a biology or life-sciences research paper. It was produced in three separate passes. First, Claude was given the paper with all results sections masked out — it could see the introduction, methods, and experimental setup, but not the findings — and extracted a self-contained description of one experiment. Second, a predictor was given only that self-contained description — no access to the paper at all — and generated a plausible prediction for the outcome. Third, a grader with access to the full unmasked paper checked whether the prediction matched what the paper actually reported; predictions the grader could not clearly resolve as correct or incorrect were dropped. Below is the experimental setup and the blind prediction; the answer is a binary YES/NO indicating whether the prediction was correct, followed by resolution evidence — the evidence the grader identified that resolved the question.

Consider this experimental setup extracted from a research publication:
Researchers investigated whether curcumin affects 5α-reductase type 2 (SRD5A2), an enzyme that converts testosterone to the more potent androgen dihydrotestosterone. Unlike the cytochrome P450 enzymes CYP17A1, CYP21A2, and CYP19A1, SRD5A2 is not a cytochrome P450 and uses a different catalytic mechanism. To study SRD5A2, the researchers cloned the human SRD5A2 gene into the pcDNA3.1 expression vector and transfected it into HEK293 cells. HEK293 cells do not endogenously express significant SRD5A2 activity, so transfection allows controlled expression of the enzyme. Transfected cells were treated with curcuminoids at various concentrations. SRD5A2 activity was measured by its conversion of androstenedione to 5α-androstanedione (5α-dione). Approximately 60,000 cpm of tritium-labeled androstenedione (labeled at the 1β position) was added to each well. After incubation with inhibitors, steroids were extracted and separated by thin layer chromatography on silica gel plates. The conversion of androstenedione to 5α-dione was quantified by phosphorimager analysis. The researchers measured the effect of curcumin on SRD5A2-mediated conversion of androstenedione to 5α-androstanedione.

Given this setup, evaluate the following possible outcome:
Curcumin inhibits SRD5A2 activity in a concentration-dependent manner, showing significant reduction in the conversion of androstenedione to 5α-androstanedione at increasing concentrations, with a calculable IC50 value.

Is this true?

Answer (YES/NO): NO